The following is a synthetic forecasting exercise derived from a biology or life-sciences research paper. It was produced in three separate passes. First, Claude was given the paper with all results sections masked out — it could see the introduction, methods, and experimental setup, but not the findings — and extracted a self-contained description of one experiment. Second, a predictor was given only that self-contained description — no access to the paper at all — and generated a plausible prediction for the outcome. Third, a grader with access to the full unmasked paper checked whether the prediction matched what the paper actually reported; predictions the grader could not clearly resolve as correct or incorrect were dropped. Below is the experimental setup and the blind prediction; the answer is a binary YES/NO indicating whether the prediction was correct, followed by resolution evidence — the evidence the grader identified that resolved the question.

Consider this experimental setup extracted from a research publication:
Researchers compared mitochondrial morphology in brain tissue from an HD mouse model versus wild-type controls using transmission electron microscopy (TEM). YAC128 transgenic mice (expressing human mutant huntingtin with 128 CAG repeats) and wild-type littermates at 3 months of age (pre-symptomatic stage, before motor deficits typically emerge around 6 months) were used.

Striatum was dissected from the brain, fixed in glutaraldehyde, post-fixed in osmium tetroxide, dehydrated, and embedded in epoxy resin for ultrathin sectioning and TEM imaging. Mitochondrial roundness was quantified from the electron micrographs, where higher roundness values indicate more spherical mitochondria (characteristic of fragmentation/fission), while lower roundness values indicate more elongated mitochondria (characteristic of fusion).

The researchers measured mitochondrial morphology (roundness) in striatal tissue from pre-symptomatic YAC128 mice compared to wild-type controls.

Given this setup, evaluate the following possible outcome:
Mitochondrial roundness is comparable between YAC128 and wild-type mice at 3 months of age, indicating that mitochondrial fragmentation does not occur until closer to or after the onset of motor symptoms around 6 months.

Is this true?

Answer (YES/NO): NO